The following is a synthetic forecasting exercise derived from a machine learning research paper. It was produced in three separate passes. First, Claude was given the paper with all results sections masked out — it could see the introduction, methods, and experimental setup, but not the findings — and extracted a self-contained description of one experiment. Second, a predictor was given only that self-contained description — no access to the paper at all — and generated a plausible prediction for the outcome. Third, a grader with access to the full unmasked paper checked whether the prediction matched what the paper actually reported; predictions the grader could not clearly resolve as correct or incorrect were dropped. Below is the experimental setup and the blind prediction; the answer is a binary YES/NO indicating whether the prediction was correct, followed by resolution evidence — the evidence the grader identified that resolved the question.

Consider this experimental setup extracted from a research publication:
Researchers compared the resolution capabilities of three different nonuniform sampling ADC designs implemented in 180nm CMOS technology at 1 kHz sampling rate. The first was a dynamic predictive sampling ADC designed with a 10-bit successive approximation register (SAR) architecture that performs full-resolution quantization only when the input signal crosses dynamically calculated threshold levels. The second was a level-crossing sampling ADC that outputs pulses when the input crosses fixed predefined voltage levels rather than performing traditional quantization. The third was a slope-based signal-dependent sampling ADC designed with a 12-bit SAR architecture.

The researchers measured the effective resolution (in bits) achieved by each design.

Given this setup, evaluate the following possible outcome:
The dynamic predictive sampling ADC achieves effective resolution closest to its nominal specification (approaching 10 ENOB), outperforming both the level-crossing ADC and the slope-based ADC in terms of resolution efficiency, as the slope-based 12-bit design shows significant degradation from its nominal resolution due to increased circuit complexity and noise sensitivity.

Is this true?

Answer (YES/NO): NO